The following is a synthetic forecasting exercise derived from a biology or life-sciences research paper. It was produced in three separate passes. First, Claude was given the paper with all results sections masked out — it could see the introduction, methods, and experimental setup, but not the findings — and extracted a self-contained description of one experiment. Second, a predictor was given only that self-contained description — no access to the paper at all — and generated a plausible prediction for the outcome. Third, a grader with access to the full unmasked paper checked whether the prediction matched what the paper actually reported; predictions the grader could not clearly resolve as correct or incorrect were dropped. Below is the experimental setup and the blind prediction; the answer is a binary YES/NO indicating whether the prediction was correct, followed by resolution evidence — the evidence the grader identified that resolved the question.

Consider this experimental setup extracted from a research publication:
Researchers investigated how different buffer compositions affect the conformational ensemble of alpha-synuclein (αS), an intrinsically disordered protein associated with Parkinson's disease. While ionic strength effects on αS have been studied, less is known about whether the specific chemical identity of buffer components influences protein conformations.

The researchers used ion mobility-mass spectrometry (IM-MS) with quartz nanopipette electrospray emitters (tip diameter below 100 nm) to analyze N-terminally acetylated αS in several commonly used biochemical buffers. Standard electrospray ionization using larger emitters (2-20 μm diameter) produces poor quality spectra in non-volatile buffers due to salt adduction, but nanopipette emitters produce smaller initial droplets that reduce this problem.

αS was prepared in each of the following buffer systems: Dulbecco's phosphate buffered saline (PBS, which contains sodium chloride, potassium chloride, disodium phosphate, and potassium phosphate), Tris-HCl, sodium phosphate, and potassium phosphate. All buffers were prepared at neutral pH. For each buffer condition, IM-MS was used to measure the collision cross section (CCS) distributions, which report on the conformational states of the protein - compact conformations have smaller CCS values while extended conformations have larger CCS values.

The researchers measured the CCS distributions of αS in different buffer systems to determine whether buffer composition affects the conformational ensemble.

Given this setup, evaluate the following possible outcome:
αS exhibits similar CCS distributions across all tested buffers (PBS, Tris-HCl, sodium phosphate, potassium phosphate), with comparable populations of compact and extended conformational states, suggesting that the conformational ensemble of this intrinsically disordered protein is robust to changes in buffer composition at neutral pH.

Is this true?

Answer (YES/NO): NO